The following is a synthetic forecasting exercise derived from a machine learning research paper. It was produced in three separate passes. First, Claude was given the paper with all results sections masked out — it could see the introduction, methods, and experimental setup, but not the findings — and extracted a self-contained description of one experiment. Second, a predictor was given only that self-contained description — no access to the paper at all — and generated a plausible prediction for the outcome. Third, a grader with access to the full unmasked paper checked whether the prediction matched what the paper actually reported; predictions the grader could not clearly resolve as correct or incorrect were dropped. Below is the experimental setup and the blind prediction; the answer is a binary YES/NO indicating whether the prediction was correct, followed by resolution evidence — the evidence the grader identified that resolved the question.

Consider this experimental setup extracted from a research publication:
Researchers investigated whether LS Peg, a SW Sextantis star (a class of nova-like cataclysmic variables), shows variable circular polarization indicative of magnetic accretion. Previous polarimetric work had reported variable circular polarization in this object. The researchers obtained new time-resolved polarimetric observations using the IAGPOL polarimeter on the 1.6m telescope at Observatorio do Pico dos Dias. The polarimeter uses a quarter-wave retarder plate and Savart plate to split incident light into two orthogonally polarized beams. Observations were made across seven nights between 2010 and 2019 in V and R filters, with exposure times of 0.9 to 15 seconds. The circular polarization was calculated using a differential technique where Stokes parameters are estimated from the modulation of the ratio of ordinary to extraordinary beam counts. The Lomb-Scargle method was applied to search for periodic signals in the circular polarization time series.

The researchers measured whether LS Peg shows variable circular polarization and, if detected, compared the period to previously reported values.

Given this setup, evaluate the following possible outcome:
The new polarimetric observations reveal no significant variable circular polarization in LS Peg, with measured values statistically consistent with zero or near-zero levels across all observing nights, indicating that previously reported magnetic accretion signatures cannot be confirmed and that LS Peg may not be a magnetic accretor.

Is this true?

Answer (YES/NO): NO